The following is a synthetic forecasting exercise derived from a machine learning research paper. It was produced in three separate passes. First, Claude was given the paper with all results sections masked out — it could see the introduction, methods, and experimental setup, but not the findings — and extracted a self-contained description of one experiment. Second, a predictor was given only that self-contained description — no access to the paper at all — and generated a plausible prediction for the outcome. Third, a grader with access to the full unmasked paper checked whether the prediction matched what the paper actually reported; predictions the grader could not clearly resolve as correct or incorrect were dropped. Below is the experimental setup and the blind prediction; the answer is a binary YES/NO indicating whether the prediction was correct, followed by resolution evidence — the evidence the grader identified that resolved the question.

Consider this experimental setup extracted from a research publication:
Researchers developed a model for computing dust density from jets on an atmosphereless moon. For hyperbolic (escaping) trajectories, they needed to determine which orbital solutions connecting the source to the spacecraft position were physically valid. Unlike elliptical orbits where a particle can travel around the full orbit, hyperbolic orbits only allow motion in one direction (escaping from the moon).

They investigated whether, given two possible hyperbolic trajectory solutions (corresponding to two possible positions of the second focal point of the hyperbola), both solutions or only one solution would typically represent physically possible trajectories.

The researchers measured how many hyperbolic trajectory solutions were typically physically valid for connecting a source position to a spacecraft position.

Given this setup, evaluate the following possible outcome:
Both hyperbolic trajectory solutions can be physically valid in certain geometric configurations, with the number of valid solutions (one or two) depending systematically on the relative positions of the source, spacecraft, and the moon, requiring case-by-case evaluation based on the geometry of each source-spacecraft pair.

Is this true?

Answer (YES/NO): NO